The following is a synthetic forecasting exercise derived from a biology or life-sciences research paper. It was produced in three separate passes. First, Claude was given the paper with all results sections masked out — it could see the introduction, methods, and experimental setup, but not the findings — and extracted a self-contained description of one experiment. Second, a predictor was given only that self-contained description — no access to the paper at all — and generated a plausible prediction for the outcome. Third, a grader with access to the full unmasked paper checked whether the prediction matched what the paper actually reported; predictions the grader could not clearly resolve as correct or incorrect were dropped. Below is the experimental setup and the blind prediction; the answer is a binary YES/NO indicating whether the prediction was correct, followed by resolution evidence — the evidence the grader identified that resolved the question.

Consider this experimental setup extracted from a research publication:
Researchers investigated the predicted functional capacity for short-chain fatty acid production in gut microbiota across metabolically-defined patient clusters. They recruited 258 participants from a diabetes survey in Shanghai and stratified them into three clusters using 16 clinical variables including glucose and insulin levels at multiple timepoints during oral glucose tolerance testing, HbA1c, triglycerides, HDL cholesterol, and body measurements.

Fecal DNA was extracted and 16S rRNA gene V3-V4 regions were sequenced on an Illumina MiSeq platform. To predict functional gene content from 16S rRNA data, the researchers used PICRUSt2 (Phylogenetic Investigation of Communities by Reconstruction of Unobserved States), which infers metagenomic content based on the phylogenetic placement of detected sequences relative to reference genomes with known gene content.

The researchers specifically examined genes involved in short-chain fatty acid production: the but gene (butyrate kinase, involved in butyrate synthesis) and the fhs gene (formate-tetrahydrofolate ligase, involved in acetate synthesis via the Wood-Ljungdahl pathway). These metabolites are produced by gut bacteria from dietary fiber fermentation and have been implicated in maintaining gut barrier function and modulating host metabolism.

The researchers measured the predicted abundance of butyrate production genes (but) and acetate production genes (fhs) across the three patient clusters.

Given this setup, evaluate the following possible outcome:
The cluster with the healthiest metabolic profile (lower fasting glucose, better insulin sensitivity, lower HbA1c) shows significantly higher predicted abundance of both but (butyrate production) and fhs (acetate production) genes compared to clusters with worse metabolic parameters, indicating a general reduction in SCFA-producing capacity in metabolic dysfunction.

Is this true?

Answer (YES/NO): YES